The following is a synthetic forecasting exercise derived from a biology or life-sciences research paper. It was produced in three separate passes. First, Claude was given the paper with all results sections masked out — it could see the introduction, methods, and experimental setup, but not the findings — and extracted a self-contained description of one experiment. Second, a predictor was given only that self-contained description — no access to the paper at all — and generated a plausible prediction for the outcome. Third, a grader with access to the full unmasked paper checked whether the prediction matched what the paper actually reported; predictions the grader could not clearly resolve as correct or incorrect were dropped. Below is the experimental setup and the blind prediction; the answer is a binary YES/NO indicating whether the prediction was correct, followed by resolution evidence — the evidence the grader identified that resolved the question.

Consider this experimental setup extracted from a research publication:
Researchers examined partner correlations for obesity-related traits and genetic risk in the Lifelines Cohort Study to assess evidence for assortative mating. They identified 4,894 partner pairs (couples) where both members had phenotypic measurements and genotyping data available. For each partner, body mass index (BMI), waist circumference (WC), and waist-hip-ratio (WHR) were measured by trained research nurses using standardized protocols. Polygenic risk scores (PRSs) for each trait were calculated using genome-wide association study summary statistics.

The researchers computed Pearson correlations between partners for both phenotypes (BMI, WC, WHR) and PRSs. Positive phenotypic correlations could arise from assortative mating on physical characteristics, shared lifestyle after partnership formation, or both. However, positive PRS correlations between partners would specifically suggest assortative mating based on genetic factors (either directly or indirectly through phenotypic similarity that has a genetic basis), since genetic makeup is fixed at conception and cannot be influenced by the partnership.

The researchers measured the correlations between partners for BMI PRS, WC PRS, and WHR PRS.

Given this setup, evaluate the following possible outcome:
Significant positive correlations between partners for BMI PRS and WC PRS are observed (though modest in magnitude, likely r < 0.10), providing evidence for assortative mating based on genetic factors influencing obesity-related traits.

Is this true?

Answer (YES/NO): NO